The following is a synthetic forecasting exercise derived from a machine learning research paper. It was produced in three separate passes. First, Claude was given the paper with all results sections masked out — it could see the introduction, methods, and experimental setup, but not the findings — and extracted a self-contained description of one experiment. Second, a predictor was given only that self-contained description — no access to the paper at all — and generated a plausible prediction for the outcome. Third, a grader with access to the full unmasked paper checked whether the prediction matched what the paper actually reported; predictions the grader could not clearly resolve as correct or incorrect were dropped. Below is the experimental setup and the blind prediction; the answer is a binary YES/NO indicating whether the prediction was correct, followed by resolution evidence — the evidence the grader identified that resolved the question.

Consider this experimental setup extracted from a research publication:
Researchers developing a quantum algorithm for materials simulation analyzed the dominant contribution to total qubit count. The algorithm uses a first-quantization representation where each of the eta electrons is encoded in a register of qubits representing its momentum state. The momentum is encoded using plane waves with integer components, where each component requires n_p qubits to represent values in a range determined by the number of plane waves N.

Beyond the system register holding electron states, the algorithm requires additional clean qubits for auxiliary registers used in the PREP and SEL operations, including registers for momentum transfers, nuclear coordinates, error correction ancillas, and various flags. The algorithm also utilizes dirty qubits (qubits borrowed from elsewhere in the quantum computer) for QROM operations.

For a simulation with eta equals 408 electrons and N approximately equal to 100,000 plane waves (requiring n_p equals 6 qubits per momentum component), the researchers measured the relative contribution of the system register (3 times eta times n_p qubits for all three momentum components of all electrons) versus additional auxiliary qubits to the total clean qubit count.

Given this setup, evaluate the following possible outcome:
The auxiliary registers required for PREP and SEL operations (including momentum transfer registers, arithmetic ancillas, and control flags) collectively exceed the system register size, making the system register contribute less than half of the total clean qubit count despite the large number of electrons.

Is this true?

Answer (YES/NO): NO